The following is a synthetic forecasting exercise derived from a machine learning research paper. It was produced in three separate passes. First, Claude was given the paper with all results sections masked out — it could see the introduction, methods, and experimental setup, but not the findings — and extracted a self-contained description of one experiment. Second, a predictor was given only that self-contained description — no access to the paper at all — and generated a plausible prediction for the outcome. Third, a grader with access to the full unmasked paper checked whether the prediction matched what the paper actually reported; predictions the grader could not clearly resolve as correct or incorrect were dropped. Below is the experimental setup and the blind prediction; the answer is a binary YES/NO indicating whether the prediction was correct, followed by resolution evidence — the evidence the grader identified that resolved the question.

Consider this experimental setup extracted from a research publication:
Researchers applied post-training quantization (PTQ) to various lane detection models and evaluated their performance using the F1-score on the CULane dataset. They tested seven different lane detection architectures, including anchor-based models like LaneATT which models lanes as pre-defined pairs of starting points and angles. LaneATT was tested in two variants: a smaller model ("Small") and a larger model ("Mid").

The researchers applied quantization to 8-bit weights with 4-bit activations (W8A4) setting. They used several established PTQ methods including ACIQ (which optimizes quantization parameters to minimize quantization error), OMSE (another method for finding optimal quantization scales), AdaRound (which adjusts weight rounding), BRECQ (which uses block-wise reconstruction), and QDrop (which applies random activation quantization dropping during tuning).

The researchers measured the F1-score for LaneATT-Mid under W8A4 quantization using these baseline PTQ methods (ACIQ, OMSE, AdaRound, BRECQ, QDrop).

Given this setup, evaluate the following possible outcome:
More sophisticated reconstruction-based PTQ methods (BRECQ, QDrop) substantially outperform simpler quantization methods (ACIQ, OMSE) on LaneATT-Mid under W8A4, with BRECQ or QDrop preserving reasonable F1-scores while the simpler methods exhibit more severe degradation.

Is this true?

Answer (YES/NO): NO